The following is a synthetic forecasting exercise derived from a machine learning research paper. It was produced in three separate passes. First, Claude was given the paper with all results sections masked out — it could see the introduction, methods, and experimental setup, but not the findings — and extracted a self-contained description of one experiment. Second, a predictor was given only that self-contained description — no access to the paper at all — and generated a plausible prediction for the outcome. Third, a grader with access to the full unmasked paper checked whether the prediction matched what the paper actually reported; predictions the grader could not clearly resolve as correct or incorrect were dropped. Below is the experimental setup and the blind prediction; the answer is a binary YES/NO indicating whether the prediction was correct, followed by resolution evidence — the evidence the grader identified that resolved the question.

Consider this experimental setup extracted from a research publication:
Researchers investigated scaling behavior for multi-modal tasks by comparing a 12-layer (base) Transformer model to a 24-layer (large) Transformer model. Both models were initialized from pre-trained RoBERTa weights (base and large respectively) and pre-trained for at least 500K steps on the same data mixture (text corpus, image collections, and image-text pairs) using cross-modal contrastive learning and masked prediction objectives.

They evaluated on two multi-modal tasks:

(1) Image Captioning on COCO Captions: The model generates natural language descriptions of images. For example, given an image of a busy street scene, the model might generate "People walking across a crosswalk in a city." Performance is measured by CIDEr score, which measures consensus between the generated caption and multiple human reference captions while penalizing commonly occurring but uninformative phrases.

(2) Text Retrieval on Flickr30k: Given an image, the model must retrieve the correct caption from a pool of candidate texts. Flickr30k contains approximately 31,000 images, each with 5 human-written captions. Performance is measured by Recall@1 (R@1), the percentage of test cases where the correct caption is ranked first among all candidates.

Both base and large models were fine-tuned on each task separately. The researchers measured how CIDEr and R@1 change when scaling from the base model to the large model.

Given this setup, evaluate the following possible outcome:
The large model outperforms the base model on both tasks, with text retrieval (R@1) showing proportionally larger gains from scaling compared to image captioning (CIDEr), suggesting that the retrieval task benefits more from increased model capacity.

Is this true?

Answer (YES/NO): NO